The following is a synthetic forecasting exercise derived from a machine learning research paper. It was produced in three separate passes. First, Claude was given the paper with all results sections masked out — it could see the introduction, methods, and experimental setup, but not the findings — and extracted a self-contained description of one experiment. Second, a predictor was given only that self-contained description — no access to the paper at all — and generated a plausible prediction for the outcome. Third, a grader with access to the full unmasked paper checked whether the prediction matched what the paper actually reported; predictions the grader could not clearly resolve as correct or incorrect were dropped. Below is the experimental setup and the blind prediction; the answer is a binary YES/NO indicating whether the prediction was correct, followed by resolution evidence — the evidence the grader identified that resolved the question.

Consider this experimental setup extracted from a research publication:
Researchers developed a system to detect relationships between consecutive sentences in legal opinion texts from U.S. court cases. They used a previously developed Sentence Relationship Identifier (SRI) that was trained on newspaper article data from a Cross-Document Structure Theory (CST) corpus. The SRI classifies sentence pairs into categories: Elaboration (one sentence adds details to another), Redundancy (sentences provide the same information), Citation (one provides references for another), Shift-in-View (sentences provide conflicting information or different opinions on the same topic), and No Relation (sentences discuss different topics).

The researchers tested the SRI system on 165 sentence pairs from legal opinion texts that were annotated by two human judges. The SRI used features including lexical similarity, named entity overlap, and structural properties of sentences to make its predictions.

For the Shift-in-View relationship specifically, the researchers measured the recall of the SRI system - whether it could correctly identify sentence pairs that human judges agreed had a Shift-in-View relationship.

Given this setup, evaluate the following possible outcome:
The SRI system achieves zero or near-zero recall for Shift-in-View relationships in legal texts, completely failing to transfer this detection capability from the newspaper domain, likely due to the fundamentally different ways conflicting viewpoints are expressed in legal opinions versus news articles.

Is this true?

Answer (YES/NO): YES